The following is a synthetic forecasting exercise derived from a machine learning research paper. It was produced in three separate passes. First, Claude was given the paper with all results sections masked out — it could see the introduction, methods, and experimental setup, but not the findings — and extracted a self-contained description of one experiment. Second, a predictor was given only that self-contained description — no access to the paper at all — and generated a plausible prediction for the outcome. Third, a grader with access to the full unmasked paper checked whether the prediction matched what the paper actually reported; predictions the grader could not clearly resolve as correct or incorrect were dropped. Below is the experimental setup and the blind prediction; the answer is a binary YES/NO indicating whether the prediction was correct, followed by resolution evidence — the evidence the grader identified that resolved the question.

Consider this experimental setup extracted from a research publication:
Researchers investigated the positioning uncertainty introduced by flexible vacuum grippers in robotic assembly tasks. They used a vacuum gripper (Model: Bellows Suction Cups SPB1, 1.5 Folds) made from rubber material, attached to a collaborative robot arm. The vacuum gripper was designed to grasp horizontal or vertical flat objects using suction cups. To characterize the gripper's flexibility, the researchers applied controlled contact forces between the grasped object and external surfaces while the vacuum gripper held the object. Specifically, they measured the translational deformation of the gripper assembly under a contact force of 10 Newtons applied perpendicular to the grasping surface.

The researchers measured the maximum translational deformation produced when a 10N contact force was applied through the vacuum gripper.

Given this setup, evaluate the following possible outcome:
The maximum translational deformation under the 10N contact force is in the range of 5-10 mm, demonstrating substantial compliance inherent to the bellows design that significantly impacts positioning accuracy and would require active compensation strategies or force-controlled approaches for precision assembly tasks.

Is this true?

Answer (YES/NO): NO